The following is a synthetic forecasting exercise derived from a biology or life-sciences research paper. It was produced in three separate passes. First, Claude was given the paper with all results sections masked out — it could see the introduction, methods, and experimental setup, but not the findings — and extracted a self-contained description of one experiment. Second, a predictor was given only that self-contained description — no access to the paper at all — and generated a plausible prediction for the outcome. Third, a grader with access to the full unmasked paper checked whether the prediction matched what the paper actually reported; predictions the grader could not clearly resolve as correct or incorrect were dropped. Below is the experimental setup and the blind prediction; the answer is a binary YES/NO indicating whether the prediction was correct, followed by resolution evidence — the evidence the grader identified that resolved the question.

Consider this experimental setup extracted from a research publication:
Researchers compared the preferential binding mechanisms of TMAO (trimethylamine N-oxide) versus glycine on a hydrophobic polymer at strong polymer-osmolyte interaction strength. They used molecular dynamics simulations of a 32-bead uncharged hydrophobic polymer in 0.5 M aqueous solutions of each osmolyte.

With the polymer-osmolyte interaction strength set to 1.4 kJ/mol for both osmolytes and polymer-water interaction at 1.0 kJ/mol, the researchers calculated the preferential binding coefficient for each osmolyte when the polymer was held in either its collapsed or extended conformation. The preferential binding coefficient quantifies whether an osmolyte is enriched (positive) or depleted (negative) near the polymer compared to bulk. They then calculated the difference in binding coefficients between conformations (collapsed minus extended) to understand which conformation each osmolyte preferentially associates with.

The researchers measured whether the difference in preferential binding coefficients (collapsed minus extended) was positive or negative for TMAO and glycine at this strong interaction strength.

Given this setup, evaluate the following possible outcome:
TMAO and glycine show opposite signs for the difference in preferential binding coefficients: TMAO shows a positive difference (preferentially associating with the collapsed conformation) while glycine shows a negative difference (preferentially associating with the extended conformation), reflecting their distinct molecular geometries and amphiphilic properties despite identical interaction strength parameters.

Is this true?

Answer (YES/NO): YES